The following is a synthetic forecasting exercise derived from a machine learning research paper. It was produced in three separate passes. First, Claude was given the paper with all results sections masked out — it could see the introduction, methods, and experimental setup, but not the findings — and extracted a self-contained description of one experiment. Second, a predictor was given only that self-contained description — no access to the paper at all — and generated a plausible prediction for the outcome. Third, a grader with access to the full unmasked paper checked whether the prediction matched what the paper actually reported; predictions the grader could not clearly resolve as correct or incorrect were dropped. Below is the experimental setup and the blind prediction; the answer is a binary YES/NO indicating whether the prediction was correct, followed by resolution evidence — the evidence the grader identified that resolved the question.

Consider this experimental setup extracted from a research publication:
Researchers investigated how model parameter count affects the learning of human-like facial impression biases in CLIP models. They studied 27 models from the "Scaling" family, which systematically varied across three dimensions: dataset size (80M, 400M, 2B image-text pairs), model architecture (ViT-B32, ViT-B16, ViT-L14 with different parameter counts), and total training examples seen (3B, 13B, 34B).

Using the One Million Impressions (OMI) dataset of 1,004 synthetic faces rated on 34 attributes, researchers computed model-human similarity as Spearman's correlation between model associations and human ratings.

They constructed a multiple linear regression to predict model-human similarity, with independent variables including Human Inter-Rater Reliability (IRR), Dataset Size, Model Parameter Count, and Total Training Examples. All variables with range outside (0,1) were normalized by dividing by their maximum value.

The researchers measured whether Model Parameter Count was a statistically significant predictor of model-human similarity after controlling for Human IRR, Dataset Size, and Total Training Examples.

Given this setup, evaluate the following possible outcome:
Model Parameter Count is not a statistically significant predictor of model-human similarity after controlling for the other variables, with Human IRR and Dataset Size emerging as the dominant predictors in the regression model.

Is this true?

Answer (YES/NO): YES